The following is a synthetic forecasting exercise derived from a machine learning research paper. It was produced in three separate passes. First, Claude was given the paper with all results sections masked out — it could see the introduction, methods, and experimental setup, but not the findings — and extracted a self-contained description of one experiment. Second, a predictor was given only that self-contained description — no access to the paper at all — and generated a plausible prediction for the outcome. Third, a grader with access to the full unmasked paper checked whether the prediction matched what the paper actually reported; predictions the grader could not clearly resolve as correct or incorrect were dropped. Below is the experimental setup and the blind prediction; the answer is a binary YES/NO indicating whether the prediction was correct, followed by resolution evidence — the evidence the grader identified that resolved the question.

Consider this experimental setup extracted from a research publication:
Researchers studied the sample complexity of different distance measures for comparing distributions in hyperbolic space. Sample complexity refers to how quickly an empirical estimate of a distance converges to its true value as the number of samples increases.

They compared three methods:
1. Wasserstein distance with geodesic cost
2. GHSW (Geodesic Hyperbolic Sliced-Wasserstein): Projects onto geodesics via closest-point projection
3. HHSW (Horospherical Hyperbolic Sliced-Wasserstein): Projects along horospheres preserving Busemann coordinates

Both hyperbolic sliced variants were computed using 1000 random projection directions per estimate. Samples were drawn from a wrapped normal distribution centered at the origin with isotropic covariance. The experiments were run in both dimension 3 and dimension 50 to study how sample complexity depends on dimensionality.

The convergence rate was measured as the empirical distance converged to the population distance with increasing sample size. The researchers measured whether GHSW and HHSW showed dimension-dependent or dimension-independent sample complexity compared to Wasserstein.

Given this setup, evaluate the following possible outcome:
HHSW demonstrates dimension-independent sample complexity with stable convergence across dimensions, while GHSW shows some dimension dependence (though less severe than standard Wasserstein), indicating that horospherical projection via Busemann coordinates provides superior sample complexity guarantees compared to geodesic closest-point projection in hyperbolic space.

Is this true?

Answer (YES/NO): NO